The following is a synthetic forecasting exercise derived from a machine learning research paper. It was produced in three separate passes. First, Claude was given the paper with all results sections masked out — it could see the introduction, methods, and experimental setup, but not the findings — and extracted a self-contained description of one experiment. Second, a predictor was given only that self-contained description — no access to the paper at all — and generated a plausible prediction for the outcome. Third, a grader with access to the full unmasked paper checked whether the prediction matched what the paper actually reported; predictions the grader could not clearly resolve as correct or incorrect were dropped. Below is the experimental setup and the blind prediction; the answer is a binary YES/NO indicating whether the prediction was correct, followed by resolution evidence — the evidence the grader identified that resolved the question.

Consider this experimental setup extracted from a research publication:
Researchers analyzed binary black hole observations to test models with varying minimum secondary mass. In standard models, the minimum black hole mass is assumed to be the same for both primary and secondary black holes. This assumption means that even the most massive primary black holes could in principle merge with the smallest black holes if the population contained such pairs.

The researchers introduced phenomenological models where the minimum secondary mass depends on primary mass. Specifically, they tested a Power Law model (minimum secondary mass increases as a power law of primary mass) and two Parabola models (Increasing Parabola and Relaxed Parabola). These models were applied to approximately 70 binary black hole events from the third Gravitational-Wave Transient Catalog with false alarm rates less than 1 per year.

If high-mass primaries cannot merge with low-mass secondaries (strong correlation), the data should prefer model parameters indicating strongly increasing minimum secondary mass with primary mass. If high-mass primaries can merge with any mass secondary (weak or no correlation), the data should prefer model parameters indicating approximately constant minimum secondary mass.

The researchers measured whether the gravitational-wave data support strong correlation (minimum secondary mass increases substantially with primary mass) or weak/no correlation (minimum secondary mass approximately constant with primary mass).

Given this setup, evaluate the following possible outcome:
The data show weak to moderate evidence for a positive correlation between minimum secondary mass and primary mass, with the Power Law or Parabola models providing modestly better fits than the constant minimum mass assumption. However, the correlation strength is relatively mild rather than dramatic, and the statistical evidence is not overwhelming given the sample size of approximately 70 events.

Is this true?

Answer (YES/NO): NO